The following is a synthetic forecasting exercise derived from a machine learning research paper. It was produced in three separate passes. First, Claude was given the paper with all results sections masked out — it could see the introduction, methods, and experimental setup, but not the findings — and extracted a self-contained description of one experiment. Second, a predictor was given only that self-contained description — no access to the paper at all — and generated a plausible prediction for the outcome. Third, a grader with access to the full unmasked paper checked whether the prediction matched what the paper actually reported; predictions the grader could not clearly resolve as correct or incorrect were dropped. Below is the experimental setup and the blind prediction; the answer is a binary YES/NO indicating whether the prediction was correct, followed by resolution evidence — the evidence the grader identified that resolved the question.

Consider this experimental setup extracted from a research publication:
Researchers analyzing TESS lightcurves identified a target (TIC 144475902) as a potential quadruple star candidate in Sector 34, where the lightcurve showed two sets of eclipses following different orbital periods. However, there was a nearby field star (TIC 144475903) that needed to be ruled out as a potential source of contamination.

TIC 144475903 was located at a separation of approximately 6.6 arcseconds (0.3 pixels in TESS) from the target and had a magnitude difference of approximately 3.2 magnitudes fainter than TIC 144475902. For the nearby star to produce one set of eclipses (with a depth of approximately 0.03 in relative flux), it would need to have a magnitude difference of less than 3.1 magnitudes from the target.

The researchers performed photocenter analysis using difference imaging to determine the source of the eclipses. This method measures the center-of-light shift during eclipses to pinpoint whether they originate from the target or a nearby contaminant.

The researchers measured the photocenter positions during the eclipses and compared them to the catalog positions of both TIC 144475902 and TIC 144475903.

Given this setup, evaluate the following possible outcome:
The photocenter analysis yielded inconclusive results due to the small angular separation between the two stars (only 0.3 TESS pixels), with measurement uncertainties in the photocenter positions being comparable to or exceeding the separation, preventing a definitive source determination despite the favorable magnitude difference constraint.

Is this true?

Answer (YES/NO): NO